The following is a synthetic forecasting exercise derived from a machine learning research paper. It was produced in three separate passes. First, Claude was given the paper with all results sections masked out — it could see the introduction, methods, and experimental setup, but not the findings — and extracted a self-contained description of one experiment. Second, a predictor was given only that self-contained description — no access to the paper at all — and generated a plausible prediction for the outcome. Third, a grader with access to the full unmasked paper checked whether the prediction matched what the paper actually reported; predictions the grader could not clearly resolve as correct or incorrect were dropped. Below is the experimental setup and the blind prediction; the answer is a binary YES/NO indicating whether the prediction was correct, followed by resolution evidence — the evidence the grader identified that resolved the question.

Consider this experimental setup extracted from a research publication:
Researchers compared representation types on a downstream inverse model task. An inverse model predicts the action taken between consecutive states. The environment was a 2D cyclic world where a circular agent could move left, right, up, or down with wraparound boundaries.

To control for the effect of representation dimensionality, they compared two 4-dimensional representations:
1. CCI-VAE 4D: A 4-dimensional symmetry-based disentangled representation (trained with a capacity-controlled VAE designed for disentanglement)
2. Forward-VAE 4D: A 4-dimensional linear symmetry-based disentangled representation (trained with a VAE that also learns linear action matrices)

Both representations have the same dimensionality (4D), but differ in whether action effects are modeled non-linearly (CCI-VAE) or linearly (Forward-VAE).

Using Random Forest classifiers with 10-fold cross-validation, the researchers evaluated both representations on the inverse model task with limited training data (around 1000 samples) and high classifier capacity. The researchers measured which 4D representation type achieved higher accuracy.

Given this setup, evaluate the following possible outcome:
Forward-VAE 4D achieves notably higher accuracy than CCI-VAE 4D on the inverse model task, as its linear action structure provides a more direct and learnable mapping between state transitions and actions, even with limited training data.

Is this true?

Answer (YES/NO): NO